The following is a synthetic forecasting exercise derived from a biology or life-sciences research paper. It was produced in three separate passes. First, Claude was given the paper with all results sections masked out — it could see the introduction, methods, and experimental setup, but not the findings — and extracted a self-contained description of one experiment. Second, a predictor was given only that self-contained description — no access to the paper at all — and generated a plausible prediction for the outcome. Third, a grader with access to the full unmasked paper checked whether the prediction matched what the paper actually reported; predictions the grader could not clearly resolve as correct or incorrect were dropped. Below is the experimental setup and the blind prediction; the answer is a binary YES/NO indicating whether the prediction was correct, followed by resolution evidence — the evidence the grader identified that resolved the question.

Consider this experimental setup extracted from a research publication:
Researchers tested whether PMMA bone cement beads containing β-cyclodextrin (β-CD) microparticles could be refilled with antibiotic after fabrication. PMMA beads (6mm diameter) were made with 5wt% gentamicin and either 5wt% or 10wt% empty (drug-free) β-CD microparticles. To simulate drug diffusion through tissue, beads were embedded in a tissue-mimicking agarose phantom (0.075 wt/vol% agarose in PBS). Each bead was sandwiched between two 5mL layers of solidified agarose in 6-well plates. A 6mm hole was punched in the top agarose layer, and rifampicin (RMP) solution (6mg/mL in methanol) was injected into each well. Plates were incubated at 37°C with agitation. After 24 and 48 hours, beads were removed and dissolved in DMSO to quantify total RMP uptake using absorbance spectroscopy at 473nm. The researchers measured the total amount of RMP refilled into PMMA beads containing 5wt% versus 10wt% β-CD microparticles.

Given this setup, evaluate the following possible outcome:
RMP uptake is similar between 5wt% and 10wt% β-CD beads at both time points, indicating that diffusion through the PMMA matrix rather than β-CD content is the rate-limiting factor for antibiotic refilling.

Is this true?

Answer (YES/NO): NO